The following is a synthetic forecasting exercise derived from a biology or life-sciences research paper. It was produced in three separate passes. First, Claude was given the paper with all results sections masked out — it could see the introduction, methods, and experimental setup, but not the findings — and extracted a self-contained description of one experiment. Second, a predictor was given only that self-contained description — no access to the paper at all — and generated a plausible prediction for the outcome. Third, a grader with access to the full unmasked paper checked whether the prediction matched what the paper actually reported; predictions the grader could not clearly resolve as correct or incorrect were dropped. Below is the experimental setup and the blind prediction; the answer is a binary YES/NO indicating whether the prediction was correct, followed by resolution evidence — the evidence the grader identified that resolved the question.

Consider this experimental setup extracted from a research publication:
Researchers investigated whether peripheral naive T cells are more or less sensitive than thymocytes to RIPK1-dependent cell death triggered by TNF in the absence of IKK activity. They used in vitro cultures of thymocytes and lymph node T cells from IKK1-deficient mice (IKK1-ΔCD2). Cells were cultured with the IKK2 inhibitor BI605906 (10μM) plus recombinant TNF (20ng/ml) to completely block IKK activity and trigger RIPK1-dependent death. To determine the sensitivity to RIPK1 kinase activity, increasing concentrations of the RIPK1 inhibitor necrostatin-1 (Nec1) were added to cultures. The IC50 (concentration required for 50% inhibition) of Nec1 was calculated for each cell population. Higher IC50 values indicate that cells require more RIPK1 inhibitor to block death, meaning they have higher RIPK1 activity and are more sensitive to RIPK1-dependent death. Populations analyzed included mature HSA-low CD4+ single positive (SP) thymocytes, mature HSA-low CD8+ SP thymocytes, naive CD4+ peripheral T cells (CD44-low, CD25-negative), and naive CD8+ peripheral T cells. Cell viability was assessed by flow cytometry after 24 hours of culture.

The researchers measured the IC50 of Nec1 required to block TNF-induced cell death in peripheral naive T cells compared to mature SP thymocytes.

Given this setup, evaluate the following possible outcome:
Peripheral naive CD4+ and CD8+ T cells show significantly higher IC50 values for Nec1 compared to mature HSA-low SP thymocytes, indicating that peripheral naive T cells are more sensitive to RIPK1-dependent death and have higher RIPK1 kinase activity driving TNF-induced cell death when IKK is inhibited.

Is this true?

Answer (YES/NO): YES